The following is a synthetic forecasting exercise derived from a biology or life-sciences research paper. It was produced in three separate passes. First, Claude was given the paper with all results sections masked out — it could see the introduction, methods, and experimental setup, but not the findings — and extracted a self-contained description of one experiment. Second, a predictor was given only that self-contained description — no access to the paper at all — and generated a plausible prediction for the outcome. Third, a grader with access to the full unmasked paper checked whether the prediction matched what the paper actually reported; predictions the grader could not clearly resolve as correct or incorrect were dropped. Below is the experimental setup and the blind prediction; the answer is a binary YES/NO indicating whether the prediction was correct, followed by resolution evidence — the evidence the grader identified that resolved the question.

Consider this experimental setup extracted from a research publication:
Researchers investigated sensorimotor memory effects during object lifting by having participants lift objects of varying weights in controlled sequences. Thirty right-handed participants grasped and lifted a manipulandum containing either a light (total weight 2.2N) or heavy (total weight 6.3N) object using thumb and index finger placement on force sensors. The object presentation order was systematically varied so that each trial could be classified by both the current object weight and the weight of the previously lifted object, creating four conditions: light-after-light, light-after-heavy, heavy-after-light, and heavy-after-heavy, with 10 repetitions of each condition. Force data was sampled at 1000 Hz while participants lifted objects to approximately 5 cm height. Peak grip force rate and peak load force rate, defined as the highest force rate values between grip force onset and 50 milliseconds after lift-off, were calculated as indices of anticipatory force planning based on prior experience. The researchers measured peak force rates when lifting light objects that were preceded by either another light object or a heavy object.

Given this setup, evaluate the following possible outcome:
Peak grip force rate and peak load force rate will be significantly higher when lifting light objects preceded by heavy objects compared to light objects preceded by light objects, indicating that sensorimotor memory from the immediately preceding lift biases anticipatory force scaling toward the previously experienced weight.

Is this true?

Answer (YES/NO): YES